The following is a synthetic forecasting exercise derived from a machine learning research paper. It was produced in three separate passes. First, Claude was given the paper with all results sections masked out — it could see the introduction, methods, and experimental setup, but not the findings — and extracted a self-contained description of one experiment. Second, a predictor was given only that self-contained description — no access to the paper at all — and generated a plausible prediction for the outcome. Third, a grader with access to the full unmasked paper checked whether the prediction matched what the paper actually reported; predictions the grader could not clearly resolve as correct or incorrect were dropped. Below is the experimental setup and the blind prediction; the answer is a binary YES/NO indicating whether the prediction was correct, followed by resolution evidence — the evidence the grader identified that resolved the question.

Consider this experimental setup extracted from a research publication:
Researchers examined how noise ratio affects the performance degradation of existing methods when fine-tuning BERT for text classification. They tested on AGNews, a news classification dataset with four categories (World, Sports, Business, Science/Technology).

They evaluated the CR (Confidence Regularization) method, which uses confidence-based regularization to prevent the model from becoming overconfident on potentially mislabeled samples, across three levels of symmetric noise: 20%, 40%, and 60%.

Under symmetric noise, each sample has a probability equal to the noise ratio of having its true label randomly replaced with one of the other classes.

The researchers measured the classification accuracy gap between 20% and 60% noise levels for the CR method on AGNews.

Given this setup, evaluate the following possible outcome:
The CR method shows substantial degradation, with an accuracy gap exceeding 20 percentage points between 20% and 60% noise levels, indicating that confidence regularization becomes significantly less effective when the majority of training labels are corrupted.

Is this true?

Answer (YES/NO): NO